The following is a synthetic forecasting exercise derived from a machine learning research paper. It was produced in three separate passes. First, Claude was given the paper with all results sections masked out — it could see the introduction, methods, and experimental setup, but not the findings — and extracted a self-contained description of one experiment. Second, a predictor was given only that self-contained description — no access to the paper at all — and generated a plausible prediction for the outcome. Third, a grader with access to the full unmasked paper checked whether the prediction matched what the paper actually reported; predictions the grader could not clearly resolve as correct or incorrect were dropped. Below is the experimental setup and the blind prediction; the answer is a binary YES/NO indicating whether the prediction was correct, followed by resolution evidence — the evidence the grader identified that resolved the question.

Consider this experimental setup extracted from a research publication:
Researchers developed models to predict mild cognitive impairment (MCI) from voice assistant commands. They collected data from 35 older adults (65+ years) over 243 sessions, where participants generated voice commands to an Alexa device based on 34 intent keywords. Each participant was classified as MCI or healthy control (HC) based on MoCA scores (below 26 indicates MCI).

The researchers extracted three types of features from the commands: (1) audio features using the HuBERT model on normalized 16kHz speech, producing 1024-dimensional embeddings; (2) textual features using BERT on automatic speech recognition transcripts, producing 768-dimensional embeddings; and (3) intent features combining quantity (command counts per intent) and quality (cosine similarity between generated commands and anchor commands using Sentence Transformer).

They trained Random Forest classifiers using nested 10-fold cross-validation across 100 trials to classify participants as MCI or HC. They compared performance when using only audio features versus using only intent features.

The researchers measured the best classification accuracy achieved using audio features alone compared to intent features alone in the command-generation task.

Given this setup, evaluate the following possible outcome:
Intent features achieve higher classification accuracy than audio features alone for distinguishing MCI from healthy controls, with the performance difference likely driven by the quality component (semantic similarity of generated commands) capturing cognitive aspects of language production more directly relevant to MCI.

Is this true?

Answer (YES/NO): NO